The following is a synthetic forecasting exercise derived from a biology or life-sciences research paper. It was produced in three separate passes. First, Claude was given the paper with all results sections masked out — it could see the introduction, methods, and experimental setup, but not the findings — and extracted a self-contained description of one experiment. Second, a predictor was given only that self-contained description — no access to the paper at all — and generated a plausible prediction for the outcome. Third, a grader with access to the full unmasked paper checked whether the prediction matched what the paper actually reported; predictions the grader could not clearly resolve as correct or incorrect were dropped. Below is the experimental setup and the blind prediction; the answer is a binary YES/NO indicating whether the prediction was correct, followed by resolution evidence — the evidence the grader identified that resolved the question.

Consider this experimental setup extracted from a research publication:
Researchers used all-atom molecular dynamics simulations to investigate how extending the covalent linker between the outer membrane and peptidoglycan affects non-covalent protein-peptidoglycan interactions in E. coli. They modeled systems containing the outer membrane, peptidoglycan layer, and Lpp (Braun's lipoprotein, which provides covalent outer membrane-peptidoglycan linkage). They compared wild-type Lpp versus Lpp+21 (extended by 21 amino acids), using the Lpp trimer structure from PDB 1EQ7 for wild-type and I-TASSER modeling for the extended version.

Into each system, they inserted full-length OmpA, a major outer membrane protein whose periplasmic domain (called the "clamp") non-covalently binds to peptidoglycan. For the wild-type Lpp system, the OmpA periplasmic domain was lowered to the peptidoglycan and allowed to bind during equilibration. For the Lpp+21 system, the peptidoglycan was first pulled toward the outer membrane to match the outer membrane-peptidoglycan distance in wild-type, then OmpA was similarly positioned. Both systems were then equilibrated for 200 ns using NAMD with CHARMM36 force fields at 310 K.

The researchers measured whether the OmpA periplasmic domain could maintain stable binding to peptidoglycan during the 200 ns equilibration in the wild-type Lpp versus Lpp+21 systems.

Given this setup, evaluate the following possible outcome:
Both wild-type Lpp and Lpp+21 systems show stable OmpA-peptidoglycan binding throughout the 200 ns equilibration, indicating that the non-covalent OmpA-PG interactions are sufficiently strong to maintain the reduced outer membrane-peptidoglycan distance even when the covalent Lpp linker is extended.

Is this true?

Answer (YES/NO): NO